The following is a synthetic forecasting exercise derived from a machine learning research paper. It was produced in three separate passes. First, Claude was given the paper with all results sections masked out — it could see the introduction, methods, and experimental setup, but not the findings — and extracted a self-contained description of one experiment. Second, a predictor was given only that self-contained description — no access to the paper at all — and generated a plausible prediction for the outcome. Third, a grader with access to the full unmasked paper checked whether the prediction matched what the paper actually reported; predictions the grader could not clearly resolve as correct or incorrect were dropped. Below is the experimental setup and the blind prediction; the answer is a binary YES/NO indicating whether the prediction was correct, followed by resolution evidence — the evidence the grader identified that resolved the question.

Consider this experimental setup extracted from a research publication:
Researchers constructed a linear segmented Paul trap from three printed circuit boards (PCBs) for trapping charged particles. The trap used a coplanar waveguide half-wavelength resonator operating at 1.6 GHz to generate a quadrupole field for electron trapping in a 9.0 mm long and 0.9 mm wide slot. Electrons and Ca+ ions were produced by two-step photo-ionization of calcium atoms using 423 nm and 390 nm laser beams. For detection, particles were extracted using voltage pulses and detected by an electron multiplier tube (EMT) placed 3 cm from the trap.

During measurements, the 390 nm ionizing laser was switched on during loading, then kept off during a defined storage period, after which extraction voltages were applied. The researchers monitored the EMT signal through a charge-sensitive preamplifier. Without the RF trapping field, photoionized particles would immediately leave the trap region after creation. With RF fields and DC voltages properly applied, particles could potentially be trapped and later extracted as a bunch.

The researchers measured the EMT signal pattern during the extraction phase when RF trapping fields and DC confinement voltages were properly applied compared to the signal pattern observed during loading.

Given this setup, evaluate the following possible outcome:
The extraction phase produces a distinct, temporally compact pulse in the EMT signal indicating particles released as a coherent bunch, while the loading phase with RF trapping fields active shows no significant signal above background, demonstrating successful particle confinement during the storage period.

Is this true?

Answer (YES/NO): NO